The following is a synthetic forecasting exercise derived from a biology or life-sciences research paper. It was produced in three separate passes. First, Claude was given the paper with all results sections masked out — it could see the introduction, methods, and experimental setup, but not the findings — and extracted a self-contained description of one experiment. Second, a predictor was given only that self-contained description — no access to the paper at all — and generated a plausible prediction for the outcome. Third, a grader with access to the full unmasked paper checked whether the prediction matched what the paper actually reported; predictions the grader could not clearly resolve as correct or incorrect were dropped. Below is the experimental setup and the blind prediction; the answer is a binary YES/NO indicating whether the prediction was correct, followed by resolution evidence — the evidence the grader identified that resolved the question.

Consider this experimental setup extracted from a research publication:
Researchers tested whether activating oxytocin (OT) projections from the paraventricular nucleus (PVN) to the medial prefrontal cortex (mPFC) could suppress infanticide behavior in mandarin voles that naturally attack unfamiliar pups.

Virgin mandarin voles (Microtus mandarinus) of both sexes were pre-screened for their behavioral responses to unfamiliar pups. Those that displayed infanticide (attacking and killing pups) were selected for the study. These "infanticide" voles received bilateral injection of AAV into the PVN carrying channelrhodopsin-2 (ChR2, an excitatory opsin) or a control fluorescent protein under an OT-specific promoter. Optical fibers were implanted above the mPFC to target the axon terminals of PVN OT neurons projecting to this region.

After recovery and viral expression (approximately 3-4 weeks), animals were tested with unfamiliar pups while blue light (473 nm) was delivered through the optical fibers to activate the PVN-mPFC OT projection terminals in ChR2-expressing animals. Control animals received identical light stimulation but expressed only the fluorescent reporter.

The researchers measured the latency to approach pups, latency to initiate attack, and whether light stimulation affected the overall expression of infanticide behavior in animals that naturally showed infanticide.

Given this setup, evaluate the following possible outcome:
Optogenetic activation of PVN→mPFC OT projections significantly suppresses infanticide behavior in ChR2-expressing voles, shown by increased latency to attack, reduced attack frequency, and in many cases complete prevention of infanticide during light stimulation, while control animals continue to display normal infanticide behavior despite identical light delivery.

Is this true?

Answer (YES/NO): NO